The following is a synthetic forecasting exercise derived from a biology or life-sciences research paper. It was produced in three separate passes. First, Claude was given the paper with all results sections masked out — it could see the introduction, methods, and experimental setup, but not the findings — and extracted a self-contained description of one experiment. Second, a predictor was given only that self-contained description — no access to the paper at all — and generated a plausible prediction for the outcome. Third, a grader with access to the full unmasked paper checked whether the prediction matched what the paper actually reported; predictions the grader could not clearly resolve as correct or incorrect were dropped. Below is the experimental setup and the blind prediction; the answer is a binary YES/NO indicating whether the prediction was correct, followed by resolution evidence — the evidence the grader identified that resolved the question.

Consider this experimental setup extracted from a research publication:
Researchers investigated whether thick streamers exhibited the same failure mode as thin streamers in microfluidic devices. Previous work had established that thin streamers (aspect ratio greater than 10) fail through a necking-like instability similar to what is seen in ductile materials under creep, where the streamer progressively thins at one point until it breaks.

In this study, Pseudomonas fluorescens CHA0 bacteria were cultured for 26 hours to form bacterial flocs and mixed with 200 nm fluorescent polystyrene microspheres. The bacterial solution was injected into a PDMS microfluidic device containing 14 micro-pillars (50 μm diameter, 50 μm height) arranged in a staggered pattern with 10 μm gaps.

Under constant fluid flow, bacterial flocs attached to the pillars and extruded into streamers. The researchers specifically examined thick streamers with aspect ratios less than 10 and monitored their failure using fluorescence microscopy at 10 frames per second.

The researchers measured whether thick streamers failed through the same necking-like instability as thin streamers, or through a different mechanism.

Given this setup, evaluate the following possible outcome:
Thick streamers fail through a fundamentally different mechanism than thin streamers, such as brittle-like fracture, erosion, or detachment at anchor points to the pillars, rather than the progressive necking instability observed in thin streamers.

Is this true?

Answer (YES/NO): YES